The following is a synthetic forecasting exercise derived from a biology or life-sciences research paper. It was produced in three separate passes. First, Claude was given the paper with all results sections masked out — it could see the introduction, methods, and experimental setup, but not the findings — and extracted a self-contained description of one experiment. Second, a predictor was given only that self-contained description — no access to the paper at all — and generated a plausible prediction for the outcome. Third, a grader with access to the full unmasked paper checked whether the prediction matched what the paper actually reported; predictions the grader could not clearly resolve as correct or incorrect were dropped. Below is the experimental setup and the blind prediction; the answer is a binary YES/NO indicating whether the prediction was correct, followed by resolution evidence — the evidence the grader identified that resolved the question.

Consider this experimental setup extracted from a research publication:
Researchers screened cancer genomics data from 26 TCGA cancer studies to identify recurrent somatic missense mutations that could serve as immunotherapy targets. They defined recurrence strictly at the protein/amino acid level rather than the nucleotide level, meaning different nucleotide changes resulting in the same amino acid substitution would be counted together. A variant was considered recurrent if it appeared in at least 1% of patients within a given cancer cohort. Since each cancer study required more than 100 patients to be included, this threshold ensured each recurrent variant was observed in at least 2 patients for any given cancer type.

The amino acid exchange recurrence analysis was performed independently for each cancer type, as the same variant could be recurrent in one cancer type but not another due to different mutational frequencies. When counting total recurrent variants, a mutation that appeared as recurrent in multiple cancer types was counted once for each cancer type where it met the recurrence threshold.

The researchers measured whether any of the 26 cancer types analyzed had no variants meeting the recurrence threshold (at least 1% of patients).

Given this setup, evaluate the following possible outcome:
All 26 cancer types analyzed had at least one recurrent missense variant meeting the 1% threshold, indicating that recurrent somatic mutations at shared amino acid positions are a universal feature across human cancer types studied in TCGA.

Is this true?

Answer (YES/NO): NO